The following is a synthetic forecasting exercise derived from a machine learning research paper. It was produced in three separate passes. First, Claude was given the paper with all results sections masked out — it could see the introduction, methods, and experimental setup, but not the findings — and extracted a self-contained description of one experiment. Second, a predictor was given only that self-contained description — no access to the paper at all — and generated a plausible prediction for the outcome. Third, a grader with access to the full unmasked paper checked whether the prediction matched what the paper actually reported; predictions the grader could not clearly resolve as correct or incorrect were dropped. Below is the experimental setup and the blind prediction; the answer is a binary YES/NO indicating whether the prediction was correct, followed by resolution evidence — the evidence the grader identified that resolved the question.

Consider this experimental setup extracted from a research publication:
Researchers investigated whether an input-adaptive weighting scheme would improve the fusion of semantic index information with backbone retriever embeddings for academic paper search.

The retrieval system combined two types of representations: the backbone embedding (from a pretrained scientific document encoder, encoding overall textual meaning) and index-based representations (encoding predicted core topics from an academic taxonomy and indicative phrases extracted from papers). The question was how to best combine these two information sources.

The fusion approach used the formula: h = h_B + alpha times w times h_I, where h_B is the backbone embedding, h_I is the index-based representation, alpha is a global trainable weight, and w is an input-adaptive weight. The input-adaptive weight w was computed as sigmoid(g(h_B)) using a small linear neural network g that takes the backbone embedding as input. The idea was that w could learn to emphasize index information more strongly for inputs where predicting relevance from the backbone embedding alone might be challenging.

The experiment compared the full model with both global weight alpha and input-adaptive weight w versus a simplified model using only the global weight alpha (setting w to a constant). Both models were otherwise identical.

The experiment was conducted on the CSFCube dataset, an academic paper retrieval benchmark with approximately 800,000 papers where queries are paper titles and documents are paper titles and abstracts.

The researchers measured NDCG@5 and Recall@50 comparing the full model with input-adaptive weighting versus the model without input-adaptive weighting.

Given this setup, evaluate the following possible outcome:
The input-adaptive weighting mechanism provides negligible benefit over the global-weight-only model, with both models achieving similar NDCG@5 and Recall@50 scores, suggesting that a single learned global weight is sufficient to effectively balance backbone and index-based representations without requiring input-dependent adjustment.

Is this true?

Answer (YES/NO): NO